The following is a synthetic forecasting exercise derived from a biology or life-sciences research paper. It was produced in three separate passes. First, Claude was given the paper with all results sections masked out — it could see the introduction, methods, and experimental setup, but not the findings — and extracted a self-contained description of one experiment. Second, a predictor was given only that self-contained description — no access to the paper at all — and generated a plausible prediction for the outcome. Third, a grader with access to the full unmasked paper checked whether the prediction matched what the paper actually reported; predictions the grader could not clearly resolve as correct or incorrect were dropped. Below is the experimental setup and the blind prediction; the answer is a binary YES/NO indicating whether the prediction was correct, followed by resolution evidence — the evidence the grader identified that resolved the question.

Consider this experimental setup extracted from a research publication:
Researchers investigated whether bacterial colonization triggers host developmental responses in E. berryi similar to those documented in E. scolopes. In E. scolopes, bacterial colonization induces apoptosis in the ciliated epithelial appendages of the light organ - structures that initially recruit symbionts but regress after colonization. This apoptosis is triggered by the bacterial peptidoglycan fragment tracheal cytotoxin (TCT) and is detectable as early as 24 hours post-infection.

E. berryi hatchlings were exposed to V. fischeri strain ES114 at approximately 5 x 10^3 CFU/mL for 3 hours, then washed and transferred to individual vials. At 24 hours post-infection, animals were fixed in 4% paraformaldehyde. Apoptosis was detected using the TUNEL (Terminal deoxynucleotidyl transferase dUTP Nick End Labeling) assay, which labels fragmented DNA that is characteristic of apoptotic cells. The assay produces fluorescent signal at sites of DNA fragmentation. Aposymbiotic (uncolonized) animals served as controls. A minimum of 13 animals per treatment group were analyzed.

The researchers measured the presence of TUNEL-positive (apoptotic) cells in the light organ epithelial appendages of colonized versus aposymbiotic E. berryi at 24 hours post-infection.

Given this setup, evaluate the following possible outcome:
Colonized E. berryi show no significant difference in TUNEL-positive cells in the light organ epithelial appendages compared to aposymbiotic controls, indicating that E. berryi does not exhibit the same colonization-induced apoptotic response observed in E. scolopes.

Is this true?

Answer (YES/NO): NO